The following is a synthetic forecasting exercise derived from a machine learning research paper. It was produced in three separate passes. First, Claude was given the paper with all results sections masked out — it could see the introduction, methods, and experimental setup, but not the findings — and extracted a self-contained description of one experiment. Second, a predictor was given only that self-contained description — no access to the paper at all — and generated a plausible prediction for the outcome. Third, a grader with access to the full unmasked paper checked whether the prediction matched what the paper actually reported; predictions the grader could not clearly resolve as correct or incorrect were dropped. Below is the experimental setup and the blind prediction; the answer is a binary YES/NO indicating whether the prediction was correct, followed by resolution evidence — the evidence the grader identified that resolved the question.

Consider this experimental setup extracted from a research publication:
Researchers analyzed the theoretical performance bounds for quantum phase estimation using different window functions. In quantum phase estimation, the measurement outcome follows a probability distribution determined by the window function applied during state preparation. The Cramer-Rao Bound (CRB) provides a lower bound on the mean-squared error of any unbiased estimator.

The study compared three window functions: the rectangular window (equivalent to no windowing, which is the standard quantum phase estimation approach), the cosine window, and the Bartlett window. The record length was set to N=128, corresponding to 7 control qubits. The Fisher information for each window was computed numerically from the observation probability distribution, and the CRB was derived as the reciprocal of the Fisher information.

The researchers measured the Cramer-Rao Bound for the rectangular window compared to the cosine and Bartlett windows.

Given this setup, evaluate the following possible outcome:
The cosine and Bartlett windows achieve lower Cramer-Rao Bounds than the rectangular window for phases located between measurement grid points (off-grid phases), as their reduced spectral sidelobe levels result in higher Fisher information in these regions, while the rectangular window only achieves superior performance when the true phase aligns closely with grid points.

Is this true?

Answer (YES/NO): NO